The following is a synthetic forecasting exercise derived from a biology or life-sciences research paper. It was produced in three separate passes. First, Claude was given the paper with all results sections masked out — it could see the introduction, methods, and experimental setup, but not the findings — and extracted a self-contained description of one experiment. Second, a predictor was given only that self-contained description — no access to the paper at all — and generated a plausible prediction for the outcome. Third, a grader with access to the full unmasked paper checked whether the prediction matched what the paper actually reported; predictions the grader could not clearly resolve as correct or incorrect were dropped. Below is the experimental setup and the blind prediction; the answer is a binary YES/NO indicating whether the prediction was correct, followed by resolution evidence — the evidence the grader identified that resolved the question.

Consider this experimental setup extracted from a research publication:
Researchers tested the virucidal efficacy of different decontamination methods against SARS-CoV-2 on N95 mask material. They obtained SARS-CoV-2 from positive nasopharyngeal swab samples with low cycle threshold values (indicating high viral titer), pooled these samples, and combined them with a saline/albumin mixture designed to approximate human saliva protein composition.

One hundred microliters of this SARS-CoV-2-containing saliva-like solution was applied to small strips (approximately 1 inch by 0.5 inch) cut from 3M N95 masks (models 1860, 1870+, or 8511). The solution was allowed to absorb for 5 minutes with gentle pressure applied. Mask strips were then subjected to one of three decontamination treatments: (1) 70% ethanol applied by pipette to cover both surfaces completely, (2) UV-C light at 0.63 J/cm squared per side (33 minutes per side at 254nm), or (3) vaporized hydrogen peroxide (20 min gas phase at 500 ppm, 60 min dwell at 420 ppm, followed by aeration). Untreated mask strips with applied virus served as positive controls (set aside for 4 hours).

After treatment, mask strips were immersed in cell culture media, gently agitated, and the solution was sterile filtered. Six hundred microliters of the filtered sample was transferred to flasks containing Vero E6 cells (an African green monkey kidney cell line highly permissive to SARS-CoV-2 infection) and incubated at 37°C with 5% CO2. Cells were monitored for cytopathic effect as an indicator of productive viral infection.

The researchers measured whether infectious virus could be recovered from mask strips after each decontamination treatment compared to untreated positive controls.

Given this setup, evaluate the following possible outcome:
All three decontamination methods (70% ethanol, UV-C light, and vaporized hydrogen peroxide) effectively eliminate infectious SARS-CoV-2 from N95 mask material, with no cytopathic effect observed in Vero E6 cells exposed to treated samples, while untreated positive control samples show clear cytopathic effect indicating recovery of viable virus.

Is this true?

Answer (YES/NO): NO